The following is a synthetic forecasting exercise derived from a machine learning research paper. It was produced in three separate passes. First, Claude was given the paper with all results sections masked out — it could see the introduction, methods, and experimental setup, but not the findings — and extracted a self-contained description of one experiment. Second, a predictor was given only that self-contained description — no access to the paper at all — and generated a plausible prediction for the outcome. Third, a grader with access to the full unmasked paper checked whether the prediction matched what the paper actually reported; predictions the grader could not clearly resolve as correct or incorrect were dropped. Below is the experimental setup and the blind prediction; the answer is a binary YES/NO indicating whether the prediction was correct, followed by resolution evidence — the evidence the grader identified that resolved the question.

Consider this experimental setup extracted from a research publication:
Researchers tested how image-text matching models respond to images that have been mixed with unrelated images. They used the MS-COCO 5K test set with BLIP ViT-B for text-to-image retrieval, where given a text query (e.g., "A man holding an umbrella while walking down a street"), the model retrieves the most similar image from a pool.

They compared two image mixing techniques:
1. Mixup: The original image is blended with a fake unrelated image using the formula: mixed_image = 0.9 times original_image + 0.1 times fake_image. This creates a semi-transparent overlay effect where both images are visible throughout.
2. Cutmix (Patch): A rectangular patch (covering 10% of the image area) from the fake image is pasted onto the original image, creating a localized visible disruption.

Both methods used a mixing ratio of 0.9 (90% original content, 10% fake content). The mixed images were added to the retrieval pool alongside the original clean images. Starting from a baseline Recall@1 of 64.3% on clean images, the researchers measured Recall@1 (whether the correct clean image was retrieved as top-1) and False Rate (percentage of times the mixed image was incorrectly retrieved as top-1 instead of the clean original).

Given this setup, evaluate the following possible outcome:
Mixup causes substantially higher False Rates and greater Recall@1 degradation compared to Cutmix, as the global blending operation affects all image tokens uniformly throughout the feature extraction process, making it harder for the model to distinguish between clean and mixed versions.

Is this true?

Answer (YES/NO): YES